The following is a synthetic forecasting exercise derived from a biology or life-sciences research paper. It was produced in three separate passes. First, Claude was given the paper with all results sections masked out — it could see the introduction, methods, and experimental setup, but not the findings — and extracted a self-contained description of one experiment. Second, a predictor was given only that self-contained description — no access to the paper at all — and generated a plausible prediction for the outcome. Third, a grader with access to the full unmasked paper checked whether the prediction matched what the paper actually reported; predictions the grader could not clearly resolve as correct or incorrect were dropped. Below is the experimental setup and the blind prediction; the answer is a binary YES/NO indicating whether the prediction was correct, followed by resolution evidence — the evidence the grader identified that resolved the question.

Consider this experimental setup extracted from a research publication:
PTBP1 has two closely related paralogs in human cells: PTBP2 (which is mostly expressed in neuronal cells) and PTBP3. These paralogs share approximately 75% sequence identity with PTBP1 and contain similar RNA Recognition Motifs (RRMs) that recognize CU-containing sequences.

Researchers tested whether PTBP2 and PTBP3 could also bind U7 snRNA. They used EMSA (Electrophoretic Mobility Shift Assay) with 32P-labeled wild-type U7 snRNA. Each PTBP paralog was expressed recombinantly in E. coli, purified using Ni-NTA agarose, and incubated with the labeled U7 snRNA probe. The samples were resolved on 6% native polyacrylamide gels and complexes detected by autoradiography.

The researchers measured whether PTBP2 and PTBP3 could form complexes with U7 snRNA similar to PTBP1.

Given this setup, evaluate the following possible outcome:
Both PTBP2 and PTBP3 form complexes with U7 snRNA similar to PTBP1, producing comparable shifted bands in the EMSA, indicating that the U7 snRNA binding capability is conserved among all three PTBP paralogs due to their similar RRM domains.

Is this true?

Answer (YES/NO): NO